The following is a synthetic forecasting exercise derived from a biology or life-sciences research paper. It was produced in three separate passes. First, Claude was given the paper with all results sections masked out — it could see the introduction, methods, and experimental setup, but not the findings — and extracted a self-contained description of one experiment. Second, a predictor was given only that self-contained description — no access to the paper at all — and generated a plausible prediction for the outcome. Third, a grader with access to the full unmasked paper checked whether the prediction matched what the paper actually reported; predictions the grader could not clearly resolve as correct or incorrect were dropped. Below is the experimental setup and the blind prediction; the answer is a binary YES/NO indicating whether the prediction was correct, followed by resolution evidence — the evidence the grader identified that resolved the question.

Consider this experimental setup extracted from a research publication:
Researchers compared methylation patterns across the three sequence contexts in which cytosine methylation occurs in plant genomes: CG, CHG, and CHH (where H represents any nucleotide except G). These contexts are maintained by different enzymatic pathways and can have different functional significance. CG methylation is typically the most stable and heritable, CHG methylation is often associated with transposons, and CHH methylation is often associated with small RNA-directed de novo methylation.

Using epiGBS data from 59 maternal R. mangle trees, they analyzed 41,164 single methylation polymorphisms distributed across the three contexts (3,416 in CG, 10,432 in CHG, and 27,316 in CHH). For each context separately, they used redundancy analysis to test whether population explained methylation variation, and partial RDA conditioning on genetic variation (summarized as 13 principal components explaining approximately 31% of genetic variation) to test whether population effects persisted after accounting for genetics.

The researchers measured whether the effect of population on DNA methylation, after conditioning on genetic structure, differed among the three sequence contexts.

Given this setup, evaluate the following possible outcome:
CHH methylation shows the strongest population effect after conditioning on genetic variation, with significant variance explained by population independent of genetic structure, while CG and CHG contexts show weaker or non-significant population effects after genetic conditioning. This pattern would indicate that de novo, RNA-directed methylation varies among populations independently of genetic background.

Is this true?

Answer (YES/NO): NO